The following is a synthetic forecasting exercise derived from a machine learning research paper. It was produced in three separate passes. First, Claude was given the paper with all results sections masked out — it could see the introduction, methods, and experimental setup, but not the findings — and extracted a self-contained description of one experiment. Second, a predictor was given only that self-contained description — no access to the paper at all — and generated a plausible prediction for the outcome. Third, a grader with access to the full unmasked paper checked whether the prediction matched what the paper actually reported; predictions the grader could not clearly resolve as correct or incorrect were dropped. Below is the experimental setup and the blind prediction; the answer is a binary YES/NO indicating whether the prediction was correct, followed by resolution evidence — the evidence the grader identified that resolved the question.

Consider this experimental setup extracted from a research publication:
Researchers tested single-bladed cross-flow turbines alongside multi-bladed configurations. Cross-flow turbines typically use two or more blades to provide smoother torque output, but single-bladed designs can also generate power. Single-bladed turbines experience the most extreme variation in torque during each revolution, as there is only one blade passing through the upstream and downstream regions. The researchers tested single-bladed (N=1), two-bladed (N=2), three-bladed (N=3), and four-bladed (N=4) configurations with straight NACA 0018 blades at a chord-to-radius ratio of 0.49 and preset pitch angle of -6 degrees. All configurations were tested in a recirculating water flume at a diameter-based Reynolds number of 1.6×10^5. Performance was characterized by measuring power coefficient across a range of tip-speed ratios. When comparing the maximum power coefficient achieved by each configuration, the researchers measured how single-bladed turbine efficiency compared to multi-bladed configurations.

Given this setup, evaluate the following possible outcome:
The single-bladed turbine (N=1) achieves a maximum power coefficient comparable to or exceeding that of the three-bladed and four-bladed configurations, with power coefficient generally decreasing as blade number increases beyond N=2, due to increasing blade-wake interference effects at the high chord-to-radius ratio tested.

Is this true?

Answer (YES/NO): YES